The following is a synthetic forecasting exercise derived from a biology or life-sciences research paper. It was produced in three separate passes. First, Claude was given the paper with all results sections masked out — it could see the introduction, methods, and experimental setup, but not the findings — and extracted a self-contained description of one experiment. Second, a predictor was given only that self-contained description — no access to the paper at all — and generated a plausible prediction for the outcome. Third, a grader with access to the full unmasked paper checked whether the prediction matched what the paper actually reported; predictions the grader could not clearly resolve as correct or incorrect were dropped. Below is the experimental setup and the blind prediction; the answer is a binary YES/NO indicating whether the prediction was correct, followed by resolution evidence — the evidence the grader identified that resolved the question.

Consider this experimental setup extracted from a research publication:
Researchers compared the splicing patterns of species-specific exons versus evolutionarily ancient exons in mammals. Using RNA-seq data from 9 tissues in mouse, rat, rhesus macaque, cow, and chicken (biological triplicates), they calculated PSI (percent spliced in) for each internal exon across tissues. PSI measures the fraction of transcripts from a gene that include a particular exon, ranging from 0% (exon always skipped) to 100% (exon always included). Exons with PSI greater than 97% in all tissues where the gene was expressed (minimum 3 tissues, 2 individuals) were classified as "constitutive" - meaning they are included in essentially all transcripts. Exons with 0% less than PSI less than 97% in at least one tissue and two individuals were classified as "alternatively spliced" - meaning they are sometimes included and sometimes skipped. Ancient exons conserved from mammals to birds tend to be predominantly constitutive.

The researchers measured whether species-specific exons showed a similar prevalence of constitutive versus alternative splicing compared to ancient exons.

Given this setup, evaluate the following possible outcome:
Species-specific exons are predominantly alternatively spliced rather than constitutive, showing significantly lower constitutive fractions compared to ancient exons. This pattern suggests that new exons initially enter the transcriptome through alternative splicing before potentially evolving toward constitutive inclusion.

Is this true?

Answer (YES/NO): YES